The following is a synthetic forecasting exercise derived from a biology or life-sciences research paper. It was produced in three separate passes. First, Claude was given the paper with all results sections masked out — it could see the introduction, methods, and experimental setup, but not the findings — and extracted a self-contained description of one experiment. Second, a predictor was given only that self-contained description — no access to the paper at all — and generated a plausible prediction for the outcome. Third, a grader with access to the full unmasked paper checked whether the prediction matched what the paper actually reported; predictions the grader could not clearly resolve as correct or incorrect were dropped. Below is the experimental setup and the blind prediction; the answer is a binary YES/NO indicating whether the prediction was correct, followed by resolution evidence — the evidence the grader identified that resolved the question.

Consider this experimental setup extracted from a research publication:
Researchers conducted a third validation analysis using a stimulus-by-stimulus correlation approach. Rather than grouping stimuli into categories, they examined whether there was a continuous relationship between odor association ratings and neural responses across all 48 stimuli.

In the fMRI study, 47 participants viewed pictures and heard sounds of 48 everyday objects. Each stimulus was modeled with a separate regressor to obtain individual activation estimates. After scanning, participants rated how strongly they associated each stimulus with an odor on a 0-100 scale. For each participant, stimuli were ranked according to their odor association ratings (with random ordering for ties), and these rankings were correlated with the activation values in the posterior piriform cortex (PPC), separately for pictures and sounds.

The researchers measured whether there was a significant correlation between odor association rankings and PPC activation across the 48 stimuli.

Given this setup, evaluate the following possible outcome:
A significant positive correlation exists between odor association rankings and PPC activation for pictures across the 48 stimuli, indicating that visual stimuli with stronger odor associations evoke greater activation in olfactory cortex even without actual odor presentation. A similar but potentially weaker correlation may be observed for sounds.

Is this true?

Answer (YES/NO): NO